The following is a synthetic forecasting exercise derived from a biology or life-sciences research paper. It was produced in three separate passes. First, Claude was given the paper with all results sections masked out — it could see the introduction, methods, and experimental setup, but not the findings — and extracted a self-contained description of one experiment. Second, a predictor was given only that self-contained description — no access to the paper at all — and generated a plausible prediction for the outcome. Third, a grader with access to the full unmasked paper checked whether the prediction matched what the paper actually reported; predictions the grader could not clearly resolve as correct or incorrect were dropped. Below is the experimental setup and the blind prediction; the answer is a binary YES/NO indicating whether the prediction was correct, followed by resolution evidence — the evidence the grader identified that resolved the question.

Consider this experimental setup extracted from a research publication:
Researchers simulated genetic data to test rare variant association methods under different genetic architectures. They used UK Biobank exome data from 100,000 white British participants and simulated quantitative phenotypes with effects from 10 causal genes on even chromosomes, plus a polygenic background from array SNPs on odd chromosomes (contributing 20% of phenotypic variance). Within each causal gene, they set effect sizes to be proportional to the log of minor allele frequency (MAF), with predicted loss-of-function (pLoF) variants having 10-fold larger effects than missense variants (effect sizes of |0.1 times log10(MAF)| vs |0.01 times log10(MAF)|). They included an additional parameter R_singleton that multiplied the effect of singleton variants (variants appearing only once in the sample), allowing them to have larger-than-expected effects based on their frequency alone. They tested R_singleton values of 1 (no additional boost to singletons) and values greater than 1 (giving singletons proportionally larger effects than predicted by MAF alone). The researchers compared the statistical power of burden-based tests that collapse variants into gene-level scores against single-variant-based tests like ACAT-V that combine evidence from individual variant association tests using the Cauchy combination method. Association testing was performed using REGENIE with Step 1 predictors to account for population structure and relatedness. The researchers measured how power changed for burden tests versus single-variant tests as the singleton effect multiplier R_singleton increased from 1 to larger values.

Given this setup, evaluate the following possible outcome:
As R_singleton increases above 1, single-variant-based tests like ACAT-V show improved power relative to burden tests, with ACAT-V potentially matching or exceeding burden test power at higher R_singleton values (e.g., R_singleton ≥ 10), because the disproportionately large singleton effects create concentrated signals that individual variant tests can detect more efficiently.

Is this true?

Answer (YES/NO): NO